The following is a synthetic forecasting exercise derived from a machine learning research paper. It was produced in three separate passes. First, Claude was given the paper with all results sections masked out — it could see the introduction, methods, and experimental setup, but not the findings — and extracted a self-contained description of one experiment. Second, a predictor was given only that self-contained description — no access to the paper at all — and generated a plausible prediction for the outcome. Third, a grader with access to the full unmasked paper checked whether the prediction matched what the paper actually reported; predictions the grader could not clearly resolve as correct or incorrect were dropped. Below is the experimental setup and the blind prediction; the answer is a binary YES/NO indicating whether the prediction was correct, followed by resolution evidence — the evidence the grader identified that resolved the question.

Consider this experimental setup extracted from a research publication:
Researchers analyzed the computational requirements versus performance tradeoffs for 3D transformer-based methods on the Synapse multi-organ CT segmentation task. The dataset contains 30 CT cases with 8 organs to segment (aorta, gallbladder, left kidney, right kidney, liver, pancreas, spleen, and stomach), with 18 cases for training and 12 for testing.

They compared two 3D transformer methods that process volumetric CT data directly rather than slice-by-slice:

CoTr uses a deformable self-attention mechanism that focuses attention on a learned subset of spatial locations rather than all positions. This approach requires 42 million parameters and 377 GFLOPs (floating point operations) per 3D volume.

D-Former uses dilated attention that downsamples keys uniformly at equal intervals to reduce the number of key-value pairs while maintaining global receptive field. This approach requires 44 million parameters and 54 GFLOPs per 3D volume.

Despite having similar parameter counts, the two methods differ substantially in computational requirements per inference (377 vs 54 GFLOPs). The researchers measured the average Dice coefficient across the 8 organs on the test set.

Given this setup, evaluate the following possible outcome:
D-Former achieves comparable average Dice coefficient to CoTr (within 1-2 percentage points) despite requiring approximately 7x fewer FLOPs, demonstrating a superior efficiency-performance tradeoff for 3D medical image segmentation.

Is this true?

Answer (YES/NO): NO